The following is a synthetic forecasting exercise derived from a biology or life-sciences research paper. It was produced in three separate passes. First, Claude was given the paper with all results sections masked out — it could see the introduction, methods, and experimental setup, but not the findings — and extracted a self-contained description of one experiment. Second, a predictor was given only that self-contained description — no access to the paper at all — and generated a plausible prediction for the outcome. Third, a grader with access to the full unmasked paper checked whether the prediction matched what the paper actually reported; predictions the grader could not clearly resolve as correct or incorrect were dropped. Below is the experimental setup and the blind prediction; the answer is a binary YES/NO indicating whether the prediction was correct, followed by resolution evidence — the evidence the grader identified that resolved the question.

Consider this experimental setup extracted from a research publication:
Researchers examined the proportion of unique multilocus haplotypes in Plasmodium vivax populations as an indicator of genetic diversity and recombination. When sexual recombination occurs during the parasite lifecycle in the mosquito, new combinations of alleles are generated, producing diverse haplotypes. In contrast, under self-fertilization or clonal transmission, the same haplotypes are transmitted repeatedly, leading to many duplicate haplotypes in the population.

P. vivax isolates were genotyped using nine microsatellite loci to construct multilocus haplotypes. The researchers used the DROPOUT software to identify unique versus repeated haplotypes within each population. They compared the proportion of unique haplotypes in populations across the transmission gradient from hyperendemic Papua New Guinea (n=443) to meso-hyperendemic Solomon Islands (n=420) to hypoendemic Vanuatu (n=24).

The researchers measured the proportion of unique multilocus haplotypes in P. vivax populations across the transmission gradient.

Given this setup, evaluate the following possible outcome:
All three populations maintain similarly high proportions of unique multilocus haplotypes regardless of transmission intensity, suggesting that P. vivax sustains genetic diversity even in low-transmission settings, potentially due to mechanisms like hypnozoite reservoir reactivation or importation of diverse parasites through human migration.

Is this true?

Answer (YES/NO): NO